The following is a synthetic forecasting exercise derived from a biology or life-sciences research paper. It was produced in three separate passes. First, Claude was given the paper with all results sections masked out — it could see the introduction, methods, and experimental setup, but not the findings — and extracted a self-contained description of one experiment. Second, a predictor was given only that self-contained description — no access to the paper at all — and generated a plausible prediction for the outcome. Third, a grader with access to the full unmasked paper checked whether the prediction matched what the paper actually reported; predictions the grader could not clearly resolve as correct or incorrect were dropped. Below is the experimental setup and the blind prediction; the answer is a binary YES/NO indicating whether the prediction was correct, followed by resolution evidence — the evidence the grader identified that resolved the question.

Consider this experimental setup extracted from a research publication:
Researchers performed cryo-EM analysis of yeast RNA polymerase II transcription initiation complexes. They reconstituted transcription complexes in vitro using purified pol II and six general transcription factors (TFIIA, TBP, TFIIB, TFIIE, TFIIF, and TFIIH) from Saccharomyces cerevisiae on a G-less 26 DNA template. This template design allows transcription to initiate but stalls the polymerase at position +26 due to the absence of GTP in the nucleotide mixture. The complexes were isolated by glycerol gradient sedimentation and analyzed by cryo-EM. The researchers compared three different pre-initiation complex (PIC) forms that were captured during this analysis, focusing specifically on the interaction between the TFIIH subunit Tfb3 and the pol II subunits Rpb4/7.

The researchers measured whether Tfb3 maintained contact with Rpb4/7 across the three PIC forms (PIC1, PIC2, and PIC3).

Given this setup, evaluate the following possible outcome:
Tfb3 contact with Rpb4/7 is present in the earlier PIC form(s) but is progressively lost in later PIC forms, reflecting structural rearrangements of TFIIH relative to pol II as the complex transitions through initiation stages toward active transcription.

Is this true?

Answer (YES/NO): YES